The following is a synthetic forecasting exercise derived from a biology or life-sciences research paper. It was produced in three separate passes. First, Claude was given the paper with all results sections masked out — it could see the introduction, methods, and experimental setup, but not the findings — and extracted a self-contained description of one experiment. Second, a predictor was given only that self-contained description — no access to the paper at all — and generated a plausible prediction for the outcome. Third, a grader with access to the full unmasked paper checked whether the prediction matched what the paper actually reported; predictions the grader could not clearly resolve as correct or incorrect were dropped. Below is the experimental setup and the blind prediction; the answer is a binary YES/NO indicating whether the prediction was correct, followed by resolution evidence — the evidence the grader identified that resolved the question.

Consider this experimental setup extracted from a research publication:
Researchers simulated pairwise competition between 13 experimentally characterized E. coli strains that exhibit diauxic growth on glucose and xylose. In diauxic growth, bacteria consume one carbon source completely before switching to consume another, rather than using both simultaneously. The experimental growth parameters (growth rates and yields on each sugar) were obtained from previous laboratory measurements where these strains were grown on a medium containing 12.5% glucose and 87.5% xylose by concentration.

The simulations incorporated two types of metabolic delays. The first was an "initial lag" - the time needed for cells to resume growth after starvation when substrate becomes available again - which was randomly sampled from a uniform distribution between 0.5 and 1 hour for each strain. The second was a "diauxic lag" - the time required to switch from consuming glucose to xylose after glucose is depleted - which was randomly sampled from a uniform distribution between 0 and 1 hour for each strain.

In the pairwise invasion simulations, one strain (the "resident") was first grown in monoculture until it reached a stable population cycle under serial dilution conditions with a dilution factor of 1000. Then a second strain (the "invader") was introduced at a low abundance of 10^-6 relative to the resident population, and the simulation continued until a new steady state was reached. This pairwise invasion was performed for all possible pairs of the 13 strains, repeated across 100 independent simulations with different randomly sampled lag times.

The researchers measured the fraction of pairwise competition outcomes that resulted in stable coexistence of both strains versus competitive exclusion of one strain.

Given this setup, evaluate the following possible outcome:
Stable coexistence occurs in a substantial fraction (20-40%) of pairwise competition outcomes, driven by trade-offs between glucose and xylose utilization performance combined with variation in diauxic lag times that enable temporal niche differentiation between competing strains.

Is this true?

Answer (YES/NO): NO